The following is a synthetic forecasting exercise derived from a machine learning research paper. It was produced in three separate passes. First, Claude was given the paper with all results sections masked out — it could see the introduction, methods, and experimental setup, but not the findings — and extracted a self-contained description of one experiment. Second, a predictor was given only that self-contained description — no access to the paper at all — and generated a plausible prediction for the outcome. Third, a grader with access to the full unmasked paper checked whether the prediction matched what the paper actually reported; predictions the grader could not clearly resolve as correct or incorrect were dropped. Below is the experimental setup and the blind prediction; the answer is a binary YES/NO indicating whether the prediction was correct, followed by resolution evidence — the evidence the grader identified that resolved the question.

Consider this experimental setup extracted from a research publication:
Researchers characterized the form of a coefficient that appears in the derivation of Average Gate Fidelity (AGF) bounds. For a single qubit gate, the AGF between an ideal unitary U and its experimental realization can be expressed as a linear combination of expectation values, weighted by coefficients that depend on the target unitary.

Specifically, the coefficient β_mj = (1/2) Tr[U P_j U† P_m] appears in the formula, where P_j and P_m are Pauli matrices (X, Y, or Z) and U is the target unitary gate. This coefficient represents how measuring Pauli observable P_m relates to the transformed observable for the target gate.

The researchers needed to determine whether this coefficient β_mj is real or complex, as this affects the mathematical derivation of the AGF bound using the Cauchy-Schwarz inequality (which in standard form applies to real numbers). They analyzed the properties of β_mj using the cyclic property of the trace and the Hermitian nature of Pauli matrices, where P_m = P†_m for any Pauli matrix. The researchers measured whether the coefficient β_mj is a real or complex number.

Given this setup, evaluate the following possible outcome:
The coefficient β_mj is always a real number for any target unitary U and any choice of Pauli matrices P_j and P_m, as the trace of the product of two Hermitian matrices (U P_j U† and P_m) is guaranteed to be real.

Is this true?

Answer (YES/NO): YES